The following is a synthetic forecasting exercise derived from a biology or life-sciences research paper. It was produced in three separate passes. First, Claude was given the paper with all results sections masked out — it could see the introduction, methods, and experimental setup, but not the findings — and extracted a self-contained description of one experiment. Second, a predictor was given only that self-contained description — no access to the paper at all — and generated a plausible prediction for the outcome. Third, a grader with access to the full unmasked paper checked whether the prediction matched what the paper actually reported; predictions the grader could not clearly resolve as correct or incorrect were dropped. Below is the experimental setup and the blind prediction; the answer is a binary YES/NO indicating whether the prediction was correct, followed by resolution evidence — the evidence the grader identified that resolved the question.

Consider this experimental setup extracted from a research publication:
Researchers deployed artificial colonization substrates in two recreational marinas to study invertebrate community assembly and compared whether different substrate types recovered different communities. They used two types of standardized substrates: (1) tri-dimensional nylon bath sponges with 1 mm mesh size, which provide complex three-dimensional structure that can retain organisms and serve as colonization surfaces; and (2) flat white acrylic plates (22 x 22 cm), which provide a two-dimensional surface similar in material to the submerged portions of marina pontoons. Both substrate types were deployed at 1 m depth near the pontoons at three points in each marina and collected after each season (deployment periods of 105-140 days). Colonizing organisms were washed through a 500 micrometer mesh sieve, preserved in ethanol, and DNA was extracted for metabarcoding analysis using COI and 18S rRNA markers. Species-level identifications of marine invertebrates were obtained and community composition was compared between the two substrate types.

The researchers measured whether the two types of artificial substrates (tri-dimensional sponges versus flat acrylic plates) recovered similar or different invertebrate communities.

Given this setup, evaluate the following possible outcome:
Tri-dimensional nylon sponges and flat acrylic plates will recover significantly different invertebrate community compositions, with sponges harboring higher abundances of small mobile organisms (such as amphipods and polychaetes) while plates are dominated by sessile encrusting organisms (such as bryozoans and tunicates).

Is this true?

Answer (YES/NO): NO